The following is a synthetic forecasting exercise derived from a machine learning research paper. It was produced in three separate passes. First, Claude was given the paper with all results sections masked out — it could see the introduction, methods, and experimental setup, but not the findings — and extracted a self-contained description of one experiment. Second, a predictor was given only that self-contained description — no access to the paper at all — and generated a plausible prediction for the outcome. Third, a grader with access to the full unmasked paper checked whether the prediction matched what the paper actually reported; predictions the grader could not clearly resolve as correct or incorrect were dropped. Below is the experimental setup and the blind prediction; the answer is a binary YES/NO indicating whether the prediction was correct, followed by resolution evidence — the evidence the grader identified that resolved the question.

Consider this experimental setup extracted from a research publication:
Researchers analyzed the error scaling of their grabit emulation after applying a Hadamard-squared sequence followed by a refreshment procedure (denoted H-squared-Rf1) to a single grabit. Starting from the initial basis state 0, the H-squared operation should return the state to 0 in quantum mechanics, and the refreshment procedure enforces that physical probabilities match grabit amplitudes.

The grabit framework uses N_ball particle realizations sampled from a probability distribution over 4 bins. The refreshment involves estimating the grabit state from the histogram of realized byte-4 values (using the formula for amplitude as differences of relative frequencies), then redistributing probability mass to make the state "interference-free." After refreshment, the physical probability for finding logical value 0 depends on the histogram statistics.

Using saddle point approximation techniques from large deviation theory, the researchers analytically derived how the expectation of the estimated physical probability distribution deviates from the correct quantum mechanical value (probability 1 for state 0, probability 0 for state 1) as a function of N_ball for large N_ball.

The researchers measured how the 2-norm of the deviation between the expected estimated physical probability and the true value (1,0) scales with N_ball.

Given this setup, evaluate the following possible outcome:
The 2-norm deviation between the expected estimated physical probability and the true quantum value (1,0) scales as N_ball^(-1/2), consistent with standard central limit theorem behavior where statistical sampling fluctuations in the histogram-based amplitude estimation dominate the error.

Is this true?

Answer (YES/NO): YES